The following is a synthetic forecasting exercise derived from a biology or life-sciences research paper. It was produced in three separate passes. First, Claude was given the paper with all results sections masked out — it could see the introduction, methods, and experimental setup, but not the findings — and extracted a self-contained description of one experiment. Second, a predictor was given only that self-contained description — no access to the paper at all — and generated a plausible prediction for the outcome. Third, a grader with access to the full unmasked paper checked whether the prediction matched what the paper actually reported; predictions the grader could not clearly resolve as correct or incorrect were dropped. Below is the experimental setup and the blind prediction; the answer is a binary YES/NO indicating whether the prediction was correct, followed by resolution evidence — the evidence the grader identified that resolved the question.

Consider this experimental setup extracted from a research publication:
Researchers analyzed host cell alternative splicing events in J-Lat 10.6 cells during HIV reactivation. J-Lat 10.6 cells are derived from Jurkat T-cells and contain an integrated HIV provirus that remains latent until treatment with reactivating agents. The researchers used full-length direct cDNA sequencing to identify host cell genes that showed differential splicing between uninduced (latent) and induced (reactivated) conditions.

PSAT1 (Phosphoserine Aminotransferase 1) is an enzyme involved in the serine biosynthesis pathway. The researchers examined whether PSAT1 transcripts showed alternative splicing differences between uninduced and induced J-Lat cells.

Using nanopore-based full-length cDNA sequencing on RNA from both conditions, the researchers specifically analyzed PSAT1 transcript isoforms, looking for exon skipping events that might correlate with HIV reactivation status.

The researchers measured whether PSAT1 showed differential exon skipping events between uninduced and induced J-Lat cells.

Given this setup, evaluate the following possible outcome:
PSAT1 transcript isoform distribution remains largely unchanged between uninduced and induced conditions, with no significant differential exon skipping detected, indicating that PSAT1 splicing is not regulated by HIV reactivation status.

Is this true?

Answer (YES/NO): NO